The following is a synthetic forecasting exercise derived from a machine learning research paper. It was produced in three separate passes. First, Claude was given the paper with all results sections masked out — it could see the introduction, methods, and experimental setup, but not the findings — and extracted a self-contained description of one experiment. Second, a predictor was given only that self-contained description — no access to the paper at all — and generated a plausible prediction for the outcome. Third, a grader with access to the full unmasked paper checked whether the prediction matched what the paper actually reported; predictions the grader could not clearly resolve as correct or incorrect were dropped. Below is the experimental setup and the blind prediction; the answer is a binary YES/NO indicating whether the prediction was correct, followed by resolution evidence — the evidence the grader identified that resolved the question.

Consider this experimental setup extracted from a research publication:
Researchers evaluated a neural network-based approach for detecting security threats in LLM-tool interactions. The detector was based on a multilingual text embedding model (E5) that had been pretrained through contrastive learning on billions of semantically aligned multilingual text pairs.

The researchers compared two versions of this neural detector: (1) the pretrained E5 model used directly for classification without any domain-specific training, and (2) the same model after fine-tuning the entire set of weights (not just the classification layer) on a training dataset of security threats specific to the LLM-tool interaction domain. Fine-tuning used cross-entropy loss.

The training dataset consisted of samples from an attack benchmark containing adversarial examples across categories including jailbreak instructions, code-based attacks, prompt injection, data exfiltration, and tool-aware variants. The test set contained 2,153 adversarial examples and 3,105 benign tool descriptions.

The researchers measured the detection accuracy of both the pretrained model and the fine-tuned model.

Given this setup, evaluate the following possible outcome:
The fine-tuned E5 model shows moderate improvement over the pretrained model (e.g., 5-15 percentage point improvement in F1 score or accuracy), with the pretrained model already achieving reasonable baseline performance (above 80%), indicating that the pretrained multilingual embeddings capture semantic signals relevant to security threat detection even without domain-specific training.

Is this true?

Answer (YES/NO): NO